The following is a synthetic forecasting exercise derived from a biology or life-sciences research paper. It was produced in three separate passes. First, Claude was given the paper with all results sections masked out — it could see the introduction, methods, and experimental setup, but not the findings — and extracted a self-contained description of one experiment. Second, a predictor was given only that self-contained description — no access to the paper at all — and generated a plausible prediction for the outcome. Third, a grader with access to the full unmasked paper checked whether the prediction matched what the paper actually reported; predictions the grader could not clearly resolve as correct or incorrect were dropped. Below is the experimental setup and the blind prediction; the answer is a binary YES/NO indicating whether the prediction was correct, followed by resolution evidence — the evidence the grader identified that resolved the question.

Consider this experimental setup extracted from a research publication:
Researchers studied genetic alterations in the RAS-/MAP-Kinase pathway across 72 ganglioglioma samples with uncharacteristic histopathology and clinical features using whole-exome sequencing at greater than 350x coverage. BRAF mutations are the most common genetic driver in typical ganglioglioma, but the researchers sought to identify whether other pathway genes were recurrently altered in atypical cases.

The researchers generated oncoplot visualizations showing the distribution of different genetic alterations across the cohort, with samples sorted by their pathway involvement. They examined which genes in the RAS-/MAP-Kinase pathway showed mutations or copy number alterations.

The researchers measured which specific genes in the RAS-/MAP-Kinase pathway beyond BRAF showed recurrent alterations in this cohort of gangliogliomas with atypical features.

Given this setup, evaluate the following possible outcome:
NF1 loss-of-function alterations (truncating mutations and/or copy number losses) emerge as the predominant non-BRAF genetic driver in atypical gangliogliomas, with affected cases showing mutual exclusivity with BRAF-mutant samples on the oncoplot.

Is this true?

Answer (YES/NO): NO